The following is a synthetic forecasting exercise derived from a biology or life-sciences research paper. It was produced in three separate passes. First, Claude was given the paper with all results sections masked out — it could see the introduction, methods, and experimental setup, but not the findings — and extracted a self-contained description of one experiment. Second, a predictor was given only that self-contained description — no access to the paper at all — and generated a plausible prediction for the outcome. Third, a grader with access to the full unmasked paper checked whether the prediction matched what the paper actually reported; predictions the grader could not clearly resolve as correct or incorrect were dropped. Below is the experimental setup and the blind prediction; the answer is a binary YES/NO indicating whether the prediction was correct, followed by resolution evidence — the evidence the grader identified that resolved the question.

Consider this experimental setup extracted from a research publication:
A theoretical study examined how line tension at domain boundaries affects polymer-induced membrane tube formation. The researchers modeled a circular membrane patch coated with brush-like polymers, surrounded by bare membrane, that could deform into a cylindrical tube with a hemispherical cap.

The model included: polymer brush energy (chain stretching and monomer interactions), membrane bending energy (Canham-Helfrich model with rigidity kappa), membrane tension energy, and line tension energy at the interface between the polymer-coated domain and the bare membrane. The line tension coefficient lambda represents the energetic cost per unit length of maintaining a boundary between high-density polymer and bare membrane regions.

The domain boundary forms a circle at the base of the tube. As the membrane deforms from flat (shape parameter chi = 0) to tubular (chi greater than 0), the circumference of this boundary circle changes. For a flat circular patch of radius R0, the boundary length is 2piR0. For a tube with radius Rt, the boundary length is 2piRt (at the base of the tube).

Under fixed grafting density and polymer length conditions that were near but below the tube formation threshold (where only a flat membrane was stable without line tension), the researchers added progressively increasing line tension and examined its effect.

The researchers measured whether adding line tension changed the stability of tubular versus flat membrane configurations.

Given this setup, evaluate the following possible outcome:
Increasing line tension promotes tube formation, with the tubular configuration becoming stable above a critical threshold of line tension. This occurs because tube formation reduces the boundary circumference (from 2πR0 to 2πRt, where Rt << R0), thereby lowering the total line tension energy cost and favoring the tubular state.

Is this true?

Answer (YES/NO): YES